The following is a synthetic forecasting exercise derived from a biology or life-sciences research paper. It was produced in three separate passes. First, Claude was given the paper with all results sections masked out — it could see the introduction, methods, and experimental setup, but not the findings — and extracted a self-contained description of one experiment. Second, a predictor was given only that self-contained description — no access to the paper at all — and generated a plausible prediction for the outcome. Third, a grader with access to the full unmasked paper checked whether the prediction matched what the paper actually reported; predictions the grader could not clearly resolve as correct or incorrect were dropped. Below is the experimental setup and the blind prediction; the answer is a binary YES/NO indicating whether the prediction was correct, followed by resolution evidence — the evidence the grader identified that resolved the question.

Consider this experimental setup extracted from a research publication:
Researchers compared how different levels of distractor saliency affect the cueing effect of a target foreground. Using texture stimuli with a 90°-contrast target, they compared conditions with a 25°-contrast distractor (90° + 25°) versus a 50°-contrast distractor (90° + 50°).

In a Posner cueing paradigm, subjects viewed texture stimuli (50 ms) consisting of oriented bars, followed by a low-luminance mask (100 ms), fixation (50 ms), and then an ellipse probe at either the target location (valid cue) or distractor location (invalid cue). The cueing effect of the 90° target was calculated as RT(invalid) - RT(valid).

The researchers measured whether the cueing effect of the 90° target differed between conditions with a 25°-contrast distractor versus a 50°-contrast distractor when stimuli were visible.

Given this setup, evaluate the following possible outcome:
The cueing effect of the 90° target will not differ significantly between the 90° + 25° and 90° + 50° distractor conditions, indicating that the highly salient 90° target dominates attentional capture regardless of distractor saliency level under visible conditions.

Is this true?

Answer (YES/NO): NO